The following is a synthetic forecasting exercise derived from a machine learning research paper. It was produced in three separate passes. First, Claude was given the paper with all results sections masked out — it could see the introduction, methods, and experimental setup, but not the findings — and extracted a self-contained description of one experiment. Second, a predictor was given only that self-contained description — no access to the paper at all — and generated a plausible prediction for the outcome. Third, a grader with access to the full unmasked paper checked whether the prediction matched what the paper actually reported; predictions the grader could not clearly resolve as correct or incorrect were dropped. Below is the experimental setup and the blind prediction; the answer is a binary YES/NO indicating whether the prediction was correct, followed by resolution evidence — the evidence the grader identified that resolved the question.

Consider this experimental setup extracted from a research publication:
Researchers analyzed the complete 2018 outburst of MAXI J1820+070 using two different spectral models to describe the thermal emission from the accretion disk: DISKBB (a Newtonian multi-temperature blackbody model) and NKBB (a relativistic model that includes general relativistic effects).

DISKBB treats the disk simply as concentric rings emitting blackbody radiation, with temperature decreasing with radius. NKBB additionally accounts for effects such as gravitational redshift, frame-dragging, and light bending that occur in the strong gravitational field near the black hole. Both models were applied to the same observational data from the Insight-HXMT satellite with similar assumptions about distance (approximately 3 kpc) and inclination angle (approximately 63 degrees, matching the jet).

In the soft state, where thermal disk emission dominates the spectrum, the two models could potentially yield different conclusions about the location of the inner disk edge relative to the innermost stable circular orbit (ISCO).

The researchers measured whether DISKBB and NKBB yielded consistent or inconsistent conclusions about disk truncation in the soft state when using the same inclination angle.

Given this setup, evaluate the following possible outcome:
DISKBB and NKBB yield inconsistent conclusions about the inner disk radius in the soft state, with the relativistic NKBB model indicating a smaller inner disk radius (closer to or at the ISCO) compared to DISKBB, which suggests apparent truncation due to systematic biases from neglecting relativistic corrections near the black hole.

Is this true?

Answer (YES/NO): NO